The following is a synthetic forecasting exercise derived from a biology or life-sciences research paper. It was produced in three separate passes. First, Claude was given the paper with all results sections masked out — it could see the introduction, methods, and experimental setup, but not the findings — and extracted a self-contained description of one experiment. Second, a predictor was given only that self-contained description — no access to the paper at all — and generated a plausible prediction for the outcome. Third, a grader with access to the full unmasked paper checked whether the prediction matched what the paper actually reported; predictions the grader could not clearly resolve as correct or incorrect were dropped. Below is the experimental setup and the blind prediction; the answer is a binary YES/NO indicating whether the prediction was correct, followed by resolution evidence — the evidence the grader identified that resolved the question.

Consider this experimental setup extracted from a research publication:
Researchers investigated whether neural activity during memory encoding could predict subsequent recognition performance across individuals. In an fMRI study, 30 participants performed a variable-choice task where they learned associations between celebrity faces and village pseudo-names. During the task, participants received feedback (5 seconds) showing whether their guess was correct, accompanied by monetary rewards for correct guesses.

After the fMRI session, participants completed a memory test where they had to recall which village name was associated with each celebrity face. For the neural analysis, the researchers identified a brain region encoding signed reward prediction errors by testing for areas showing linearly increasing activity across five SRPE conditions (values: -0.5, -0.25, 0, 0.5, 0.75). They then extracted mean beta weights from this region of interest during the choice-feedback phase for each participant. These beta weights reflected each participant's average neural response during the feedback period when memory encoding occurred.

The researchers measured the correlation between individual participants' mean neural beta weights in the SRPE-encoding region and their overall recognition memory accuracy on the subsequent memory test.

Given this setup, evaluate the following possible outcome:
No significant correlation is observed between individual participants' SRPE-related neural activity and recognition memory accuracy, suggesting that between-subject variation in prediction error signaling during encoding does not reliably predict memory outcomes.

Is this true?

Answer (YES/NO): NO